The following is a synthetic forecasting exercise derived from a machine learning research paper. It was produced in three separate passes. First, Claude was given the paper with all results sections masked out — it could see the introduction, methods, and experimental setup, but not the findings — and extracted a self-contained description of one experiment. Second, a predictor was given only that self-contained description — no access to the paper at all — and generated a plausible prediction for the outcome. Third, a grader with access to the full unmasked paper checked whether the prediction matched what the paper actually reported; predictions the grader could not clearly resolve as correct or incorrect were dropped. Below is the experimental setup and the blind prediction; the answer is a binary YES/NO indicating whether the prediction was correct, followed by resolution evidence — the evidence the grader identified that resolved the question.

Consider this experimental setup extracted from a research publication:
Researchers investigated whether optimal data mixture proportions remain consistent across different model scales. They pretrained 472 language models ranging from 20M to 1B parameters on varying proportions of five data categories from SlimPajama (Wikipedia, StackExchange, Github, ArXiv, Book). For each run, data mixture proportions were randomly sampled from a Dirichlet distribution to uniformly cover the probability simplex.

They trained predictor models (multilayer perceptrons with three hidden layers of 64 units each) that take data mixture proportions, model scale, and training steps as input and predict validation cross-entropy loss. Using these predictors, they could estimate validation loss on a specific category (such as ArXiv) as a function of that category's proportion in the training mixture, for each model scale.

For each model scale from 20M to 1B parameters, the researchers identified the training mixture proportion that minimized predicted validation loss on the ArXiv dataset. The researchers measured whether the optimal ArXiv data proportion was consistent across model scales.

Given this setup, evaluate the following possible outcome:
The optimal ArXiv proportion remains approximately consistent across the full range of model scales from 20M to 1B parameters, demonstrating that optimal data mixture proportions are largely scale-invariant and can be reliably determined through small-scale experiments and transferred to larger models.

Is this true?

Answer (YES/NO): NO